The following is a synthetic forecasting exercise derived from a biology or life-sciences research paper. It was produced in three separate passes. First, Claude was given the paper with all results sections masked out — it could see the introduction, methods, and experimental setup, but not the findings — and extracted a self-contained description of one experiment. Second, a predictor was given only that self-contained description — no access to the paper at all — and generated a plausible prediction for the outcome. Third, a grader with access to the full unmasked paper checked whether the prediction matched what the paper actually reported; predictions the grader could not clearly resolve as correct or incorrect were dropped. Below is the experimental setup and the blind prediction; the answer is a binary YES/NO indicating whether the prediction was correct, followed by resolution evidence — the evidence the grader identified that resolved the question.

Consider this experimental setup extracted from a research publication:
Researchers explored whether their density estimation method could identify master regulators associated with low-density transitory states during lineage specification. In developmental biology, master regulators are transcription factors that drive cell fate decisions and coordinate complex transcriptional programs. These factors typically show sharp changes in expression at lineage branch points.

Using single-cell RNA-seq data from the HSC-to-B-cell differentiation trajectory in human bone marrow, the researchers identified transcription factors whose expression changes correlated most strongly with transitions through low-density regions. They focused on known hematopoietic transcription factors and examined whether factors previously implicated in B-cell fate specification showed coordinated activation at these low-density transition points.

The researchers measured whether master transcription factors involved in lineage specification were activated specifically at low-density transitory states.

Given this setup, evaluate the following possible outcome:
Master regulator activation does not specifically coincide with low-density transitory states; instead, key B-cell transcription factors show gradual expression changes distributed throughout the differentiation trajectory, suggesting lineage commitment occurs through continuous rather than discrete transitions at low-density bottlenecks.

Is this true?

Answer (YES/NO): NO